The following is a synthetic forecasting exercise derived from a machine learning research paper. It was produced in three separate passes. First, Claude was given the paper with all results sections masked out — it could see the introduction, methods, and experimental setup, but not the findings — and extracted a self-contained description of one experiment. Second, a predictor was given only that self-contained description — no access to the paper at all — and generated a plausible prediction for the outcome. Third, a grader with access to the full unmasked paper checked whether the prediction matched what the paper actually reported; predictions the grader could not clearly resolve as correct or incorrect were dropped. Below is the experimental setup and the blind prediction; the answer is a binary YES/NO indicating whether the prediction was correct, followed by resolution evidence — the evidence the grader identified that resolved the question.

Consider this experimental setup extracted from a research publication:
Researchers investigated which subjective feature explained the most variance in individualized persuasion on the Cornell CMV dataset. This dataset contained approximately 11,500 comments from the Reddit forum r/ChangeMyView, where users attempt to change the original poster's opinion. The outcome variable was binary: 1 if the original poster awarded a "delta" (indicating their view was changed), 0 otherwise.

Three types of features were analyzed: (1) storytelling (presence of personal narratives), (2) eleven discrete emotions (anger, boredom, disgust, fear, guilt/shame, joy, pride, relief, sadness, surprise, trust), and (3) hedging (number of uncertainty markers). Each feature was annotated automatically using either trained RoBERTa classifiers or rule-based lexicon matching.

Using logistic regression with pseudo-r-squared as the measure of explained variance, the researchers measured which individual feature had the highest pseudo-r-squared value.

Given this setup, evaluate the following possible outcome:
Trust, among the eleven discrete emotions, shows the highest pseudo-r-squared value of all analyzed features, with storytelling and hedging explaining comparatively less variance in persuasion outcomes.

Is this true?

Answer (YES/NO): NO